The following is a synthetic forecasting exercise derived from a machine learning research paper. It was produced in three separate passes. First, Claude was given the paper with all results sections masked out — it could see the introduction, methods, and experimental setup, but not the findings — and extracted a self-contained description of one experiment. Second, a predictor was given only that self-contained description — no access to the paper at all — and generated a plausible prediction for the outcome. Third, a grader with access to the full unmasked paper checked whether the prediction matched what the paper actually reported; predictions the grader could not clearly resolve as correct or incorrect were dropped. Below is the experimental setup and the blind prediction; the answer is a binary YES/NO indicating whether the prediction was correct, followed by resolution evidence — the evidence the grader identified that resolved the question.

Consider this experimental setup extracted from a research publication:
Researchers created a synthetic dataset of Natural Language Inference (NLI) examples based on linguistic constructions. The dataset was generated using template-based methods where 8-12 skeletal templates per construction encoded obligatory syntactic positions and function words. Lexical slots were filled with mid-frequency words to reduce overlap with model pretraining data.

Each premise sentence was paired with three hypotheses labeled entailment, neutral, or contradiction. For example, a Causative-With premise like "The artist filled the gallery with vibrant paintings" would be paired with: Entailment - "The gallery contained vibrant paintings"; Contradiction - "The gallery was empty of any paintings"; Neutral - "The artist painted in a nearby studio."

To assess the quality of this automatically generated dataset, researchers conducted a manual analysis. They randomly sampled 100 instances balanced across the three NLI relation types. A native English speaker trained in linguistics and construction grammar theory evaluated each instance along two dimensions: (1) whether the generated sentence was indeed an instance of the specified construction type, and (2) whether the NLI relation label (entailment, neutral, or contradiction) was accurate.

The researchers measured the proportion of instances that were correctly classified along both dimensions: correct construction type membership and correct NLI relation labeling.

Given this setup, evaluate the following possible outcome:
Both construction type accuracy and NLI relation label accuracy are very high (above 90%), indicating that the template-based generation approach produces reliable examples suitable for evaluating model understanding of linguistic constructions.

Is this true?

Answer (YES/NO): YES